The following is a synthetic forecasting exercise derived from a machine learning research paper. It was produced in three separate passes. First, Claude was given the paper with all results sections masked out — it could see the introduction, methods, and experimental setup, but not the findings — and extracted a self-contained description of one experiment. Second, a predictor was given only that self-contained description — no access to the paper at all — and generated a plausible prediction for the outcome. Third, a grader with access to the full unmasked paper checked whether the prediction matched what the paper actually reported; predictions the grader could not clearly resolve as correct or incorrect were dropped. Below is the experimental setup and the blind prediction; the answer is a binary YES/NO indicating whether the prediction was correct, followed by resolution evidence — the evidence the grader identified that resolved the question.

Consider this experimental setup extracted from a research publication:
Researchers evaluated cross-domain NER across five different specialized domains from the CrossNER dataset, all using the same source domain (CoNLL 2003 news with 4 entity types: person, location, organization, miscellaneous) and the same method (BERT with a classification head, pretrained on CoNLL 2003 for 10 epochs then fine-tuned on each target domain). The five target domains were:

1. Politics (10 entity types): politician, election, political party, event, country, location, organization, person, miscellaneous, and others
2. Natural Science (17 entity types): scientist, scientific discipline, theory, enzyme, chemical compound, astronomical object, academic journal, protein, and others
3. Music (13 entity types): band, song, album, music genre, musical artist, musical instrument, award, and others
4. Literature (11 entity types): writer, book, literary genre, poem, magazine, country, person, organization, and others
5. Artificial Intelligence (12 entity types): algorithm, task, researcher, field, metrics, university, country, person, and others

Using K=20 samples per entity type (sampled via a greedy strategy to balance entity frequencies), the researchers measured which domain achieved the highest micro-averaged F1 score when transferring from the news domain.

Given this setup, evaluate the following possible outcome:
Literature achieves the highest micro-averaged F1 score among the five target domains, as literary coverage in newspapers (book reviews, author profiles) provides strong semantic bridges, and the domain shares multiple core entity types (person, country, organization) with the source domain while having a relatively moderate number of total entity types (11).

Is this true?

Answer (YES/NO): NO